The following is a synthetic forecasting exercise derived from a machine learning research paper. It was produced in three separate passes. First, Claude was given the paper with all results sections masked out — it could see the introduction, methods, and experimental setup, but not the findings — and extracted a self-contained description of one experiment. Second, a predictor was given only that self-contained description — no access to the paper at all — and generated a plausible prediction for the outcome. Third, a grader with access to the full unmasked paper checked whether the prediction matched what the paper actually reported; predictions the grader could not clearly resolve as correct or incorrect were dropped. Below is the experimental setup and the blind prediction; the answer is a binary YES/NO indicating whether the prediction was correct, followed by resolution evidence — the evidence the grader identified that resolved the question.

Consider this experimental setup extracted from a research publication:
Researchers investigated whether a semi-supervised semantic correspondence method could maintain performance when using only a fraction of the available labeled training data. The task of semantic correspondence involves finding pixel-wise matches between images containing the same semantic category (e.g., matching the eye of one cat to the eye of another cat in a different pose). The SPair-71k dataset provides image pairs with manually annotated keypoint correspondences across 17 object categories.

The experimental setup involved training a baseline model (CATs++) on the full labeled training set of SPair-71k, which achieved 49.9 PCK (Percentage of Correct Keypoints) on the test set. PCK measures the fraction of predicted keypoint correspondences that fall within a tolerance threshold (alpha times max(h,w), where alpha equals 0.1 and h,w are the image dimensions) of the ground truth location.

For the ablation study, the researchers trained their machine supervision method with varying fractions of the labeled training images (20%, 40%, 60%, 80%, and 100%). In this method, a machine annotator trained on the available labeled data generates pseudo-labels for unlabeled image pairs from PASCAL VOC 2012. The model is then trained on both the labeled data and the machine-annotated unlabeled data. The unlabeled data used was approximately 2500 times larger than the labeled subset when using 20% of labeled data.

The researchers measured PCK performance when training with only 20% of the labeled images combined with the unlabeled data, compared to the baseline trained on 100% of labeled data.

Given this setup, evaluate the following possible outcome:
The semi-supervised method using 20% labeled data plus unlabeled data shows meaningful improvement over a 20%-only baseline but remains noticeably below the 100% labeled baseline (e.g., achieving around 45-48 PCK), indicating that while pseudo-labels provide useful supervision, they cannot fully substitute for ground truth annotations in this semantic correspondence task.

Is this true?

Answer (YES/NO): NO